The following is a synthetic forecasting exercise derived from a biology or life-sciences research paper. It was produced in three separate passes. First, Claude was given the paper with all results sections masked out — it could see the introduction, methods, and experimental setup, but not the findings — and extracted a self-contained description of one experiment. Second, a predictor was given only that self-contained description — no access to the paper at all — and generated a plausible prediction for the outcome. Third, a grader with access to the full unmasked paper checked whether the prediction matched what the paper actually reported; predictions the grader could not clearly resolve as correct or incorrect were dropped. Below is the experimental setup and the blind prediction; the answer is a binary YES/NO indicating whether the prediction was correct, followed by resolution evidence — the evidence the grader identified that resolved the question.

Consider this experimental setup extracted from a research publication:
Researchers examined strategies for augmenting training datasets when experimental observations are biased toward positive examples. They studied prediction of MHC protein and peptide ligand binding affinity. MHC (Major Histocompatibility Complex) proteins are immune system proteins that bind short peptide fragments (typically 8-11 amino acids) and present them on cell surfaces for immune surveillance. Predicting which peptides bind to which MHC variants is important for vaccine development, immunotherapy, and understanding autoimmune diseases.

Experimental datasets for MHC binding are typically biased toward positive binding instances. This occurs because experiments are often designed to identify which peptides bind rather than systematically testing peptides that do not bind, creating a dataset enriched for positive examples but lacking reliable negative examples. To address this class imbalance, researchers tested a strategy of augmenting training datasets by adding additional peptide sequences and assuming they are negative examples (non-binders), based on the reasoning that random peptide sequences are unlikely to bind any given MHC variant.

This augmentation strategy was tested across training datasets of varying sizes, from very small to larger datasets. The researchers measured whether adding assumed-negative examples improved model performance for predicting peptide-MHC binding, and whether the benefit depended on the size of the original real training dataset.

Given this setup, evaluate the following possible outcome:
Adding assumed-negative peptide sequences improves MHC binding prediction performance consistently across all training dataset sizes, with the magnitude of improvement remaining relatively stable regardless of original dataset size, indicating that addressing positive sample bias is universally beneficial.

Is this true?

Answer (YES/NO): NO